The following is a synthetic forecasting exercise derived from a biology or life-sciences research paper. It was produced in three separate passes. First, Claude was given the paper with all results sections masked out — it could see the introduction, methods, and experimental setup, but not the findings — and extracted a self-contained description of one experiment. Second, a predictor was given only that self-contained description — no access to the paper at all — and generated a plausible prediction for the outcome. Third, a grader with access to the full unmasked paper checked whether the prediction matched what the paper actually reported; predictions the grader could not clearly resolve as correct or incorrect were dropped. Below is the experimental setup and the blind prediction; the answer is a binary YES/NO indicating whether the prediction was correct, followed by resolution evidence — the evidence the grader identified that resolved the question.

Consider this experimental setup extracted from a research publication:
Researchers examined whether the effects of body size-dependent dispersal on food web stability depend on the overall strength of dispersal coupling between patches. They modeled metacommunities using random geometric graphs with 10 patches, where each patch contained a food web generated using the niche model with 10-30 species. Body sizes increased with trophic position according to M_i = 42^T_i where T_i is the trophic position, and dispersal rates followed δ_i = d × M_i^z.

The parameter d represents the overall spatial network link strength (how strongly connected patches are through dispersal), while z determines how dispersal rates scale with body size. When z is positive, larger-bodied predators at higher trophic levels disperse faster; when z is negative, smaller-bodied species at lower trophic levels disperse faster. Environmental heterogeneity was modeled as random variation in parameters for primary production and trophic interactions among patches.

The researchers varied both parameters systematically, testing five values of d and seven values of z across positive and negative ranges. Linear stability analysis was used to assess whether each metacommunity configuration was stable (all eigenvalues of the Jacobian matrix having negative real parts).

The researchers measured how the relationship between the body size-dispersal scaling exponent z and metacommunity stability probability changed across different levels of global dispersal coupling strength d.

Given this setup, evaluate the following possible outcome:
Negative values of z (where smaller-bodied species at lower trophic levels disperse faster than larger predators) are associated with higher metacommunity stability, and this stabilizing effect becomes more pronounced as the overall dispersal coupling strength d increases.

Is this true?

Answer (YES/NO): NO